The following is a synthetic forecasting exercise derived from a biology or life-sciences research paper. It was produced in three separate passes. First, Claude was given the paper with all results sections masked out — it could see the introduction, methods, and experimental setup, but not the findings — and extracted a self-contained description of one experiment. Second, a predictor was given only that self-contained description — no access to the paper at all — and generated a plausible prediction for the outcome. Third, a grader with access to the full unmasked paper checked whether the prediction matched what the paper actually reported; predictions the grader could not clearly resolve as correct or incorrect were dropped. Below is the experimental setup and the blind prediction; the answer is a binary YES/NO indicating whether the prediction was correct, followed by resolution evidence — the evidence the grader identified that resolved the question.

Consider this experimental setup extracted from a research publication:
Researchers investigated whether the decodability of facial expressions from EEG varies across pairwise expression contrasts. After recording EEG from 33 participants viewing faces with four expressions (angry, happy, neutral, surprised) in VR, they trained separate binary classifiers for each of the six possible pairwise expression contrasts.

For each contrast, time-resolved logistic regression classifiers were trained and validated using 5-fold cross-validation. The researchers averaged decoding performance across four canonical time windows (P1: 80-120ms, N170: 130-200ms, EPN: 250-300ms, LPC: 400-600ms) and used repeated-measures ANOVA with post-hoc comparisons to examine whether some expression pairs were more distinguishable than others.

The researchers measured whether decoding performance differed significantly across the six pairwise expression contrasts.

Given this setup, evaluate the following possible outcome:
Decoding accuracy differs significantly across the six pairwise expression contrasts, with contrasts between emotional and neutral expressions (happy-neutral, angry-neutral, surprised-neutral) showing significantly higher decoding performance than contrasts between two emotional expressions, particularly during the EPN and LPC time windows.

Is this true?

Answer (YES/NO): NO